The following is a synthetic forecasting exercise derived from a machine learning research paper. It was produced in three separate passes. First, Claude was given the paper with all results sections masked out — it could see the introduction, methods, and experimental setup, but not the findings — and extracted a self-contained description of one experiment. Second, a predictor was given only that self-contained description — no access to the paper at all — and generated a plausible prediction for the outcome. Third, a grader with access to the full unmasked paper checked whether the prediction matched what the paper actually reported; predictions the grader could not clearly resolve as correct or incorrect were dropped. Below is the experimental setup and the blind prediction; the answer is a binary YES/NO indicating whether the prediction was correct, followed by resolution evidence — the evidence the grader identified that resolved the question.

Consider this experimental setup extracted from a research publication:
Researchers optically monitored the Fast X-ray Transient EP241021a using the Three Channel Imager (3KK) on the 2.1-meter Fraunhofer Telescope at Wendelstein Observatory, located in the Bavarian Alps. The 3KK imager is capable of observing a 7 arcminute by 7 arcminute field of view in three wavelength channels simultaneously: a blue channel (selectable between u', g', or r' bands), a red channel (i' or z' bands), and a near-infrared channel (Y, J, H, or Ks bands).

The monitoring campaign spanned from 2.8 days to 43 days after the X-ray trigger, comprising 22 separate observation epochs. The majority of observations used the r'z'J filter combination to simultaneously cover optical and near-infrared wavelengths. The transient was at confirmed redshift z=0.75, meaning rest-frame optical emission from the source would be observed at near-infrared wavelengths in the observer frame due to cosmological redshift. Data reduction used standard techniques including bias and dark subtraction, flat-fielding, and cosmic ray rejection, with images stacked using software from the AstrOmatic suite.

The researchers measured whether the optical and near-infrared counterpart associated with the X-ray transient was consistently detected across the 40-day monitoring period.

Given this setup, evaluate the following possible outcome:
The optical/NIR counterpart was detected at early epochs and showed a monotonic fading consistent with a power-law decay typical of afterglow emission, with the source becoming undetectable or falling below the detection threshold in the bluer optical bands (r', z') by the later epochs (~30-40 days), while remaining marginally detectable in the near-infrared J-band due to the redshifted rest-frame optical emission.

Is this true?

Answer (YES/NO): NO